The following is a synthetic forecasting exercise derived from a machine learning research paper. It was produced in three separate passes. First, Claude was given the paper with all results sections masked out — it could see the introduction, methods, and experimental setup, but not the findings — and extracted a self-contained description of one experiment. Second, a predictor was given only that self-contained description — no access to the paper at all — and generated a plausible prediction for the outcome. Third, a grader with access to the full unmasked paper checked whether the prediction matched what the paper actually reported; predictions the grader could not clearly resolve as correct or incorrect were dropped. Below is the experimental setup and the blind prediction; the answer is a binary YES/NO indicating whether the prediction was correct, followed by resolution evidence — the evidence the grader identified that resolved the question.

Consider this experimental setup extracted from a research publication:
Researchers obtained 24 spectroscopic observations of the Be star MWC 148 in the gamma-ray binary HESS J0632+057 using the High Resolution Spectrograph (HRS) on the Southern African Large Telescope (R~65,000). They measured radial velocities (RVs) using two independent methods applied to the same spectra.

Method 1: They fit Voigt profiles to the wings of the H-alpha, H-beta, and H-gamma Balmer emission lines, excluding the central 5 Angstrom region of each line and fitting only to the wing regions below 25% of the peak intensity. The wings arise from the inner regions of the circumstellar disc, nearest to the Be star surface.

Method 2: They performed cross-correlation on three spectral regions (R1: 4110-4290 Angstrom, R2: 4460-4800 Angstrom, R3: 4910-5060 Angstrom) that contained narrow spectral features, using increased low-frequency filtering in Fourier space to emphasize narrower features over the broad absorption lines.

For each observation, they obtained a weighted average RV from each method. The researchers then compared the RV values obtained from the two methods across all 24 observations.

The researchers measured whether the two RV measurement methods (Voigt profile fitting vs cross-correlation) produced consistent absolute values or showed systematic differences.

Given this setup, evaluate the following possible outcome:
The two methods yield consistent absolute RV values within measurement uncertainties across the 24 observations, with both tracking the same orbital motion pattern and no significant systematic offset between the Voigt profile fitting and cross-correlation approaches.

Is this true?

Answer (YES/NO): NO